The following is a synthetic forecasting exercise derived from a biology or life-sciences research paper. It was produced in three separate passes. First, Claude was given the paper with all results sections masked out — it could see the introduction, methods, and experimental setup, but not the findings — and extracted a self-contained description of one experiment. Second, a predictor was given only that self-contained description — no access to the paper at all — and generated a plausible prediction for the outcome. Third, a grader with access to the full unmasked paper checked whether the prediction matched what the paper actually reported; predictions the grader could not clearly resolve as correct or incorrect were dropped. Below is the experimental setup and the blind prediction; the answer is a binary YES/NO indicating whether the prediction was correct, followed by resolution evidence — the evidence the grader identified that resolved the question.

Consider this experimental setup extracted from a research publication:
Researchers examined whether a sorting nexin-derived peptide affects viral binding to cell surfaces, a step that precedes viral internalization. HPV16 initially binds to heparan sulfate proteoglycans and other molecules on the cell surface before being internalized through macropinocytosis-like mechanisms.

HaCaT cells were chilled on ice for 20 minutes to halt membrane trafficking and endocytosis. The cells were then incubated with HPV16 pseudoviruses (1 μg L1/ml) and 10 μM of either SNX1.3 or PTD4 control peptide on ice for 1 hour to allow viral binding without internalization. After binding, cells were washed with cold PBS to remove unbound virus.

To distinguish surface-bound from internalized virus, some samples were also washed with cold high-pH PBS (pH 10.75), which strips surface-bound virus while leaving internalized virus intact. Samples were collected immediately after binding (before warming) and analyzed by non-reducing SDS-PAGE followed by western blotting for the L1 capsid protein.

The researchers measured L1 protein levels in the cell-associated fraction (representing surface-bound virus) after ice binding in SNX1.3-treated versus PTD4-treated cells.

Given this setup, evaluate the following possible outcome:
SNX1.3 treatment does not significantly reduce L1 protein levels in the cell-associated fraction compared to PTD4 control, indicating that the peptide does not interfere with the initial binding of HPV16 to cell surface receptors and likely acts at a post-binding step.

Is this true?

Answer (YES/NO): YES